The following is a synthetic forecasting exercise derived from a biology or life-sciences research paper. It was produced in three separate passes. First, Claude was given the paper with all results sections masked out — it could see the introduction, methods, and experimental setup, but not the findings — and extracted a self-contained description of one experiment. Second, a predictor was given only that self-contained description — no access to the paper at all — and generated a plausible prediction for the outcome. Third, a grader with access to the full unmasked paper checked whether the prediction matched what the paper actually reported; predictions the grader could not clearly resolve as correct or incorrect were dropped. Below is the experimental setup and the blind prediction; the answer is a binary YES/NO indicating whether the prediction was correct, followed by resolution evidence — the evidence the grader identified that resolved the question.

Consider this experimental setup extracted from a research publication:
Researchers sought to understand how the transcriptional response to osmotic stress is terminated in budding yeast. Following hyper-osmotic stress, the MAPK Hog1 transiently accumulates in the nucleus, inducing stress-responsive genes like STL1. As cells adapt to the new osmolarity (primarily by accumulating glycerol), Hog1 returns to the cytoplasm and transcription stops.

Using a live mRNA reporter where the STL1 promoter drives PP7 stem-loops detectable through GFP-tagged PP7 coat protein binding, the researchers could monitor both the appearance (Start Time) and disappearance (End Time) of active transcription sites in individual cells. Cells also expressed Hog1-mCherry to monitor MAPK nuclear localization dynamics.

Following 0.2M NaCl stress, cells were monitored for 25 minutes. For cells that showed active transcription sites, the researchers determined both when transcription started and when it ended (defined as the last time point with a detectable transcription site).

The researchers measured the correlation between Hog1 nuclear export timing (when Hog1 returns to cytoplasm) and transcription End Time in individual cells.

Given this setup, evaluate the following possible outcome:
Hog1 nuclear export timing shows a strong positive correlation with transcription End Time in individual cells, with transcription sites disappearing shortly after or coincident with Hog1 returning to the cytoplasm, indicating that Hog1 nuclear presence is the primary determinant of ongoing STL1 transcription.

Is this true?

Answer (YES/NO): NO